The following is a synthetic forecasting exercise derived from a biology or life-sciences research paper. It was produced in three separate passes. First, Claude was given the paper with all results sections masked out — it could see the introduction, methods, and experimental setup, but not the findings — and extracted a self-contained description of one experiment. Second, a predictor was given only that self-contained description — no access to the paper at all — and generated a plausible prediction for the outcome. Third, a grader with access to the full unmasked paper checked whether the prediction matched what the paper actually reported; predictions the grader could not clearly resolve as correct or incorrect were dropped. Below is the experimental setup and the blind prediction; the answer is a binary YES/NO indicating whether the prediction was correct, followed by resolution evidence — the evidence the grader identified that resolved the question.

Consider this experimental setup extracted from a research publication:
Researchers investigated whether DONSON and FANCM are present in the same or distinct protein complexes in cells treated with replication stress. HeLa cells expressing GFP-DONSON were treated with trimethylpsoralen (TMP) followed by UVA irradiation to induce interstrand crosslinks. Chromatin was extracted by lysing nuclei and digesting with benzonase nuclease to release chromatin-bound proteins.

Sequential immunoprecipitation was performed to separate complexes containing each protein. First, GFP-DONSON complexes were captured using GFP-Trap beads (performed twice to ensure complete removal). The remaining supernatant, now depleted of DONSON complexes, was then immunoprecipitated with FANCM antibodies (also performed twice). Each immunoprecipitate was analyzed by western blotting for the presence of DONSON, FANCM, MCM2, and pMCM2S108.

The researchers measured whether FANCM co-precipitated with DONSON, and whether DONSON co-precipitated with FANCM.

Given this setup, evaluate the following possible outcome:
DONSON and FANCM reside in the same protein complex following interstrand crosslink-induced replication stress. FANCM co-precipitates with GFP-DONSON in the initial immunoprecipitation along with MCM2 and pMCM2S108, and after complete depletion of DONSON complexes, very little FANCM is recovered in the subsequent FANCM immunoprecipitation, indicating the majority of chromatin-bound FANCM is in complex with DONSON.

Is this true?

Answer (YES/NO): NO